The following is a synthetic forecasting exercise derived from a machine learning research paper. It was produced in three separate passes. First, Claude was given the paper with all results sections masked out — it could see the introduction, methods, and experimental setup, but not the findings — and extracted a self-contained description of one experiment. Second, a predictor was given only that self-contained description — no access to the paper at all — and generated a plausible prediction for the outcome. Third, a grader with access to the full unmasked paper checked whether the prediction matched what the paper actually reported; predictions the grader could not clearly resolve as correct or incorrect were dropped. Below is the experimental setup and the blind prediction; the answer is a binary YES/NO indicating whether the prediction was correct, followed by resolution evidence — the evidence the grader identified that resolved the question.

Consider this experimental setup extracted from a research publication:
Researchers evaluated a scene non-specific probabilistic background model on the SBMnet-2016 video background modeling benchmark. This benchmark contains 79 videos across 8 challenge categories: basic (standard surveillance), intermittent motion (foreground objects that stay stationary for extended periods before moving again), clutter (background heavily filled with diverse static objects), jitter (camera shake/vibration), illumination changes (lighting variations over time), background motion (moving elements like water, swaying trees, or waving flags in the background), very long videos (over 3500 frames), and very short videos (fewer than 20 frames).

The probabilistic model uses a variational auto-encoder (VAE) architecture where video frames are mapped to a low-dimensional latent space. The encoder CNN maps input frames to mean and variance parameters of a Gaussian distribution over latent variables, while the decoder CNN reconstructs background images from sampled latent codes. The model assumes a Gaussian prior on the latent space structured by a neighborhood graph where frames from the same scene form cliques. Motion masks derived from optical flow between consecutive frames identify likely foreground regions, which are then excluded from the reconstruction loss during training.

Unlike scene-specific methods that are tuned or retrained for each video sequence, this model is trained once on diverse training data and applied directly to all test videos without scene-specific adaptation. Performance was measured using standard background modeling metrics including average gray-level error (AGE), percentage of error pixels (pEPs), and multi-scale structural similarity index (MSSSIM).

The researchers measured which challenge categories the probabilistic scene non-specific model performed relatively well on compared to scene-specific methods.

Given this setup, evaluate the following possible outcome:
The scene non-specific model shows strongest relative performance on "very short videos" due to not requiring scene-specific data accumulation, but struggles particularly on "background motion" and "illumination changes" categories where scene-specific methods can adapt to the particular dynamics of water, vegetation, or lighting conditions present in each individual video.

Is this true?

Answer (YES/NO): NO